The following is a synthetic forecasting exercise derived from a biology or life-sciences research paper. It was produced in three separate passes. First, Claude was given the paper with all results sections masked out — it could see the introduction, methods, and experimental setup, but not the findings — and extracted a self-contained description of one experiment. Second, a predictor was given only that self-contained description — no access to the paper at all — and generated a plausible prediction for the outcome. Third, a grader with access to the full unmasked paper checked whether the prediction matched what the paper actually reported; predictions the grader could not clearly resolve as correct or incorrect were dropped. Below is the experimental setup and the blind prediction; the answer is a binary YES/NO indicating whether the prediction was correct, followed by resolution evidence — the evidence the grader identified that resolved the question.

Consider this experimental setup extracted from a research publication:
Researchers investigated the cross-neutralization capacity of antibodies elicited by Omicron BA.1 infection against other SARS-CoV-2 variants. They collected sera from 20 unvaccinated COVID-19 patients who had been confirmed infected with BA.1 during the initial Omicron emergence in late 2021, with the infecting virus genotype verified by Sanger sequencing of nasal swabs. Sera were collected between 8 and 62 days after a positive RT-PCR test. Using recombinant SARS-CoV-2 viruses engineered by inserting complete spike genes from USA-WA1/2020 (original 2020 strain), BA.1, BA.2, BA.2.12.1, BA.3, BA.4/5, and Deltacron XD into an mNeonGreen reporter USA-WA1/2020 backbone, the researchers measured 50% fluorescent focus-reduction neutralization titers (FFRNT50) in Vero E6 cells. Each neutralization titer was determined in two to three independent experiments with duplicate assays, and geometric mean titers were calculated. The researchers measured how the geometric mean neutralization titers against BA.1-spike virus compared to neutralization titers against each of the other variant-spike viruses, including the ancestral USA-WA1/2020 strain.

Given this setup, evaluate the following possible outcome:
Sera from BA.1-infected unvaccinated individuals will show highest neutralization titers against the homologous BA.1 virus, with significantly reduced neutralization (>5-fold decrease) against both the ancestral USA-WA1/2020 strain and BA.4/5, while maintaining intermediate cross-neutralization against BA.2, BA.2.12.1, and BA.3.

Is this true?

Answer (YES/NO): YES